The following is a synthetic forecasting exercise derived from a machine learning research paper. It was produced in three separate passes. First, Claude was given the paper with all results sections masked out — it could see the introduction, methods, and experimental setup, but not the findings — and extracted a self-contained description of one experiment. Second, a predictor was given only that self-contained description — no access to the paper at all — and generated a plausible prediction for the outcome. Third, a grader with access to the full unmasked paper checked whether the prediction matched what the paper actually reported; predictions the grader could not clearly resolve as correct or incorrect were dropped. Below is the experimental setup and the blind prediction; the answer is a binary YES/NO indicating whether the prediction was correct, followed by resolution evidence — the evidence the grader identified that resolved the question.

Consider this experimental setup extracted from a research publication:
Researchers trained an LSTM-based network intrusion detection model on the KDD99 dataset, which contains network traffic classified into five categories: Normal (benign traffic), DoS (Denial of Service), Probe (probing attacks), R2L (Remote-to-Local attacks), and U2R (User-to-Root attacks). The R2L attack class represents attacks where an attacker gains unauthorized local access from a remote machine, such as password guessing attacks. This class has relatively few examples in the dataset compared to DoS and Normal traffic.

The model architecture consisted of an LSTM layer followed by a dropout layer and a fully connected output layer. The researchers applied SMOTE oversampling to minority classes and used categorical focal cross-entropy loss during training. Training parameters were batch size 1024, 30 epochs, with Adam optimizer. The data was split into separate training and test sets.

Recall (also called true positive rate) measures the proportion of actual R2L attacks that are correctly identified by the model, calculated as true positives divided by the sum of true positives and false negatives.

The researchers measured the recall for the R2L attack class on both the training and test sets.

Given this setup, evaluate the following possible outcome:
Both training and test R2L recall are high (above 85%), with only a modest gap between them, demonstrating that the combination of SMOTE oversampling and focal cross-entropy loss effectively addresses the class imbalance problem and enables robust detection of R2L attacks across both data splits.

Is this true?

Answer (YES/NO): YES